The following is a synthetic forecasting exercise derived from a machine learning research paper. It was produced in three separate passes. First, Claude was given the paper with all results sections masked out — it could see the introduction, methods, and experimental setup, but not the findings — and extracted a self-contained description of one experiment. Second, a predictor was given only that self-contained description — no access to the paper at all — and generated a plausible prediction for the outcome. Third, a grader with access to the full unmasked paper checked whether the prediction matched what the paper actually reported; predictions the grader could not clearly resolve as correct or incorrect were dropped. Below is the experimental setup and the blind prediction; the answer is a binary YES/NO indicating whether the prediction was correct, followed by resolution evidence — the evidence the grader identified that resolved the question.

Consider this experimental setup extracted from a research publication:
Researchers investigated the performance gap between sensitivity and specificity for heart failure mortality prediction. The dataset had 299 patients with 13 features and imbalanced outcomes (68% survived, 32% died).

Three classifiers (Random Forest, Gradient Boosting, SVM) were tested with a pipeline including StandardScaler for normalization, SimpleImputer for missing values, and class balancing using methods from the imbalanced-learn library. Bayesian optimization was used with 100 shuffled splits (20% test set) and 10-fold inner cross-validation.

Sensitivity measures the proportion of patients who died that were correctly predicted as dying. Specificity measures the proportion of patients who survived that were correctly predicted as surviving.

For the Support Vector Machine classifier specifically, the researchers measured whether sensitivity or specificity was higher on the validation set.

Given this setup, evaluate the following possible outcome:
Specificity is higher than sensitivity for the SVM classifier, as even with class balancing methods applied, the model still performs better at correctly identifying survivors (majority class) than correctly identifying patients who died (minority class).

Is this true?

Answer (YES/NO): YES